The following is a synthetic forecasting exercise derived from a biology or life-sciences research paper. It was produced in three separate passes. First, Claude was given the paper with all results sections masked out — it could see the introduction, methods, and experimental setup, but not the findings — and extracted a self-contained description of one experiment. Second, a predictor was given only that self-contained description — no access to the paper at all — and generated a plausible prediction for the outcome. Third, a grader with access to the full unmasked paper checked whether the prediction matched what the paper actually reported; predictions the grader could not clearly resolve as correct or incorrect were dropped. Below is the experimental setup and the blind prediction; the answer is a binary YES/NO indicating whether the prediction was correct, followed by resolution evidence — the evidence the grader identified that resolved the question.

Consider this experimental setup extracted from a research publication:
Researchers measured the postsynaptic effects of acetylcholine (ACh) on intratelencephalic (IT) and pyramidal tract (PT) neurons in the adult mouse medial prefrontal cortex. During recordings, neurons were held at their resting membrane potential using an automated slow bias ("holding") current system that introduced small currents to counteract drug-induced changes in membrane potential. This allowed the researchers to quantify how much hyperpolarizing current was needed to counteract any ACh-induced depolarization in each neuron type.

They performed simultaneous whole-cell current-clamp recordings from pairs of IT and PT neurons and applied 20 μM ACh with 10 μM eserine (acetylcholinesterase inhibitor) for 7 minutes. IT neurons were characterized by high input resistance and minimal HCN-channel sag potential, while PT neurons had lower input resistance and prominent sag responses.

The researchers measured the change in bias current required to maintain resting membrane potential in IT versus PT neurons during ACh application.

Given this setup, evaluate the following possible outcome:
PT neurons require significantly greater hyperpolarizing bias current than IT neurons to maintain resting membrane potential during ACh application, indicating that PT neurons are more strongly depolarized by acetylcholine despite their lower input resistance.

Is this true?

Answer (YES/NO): YES